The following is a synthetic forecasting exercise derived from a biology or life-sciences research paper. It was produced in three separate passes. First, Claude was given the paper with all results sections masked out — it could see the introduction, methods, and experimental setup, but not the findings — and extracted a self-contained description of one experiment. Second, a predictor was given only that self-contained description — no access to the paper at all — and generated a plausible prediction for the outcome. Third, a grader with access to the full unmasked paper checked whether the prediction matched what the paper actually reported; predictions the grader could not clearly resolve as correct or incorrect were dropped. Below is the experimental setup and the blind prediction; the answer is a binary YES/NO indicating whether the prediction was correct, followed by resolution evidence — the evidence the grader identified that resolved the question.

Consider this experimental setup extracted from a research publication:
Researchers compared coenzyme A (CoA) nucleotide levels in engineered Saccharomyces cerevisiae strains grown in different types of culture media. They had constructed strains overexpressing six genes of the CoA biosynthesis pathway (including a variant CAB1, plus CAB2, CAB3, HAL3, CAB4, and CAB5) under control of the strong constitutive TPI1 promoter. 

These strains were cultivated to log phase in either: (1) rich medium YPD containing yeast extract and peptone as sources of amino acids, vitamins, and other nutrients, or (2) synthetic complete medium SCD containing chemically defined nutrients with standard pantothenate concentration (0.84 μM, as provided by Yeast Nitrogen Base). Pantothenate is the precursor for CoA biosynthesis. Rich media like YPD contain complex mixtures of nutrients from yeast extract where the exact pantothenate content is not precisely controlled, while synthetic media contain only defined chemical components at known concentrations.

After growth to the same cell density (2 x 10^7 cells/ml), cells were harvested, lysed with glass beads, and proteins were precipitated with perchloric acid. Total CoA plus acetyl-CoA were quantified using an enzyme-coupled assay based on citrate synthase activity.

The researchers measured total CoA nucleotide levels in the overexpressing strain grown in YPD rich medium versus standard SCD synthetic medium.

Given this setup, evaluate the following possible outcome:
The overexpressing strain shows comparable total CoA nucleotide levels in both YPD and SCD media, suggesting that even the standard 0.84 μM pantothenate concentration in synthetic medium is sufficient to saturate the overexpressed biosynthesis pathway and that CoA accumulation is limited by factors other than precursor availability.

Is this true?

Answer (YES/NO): NO